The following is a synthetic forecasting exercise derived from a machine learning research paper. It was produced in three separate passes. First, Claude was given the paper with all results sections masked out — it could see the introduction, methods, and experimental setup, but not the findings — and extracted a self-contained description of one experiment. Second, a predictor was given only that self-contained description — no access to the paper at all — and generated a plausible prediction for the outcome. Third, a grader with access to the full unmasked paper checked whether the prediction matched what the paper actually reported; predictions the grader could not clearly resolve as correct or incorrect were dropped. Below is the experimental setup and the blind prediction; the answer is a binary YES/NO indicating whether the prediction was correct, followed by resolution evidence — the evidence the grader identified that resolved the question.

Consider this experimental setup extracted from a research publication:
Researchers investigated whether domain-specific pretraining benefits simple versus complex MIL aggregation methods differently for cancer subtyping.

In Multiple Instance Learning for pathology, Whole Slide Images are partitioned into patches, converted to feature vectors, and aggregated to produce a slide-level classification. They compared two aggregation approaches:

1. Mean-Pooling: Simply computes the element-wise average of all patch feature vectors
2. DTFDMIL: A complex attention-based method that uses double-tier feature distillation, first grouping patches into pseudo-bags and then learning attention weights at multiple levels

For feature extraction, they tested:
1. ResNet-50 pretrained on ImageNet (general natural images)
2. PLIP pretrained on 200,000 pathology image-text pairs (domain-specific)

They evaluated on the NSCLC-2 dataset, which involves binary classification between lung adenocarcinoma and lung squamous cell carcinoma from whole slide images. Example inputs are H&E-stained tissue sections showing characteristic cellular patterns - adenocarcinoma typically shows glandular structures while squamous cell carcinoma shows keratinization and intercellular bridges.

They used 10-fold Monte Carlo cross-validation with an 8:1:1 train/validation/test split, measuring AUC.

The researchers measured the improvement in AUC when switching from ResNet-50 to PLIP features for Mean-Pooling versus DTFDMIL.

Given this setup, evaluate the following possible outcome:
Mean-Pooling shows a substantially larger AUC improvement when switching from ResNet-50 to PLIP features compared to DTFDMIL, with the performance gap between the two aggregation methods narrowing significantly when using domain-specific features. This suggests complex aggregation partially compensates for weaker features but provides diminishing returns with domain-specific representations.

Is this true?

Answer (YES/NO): NO